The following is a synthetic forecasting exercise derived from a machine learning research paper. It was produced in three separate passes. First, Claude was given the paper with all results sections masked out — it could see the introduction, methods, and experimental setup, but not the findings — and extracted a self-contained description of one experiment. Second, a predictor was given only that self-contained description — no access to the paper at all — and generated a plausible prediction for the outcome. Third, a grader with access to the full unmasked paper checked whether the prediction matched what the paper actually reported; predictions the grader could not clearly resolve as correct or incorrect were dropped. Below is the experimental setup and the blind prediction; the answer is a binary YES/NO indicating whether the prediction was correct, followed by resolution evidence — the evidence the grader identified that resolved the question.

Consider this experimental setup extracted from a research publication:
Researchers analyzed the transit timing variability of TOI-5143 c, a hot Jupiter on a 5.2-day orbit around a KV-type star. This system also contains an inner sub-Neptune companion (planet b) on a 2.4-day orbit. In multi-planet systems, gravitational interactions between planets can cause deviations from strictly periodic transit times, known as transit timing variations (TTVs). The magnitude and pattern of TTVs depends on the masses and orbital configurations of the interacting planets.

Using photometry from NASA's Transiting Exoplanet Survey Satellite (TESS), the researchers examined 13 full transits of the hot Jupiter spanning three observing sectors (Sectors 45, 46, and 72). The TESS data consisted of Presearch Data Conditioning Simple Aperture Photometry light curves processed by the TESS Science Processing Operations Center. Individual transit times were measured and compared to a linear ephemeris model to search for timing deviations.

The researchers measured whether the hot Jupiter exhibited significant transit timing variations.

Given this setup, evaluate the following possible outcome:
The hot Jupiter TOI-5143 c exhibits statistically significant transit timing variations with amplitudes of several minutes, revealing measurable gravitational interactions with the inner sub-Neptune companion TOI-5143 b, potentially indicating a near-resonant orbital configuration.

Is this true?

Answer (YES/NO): NO